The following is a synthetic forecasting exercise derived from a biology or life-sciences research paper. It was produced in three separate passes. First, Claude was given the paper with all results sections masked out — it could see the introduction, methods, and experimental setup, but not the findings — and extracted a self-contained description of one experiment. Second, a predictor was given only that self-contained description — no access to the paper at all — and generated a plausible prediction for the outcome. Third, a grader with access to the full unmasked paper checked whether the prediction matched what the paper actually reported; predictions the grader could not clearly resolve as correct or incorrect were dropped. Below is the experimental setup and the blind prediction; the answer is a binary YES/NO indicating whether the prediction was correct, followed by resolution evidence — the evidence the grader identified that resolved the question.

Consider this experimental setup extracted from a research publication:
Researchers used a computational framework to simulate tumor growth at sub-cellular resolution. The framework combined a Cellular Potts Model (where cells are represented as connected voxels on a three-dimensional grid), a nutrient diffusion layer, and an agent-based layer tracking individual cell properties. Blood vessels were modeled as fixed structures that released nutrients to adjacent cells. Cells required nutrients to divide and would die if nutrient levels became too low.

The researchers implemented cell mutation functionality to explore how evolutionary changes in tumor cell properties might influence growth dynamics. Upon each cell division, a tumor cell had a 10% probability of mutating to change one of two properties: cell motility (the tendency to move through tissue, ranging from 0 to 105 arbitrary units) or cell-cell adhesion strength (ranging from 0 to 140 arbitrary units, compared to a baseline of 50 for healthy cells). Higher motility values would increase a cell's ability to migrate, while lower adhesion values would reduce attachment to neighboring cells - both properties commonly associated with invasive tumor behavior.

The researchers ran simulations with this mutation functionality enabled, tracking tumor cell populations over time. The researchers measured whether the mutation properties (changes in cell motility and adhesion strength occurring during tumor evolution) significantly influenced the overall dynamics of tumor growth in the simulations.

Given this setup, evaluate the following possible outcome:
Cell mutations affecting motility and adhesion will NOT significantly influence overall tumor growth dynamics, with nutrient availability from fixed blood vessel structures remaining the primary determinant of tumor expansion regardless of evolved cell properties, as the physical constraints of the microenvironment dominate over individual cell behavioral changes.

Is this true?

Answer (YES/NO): YES